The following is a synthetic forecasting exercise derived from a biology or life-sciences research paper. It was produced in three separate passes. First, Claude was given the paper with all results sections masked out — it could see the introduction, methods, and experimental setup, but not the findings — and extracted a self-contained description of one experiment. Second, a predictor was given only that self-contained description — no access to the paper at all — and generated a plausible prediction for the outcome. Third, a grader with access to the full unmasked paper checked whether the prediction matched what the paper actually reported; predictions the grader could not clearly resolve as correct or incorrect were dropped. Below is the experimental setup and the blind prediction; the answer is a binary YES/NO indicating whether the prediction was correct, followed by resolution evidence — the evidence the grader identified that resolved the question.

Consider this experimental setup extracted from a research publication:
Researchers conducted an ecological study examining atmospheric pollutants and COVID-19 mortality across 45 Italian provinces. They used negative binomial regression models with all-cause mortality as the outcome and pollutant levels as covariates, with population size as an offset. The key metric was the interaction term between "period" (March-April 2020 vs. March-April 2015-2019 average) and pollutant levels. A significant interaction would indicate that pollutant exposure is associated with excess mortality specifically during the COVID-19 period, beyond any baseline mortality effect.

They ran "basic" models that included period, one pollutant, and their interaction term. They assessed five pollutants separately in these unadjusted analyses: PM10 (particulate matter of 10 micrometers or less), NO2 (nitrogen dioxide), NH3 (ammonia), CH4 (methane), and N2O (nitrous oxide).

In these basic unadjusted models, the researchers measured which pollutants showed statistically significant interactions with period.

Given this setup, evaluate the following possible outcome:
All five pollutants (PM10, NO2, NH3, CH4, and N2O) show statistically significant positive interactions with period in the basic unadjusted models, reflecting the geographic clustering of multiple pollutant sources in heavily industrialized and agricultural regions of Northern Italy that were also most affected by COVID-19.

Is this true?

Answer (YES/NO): YES